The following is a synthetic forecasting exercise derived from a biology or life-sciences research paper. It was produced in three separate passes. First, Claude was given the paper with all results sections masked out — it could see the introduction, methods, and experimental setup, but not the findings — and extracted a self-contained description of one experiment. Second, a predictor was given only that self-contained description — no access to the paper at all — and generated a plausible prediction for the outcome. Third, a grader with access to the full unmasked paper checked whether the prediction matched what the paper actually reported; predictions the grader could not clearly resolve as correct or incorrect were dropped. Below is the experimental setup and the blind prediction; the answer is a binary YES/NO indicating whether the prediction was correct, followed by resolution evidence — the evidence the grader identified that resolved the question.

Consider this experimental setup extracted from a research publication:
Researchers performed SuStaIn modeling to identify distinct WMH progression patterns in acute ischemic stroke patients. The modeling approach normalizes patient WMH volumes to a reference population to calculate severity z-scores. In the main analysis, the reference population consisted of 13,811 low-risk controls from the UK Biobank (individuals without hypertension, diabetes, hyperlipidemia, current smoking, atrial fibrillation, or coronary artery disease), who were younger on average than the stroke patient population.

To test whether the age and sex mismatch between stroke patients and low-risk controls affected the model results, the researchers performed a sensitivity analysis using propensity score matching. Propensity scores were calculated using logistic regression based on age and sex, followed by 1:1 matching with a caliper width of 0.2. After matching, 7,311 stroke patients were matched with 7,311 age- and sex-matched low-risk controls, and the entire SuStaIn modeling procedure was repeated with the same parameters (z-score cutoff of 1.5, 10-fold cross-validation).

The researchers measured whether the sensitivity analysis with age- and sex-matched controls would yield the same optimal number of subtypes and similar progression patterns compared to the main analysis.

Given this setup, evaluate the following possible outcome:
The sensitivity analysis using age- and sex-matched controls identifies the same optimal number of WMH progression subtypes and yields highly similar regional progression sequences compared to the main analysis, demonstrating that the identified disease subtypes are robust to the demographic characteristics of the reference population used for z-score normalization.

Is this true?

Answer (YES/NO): YES